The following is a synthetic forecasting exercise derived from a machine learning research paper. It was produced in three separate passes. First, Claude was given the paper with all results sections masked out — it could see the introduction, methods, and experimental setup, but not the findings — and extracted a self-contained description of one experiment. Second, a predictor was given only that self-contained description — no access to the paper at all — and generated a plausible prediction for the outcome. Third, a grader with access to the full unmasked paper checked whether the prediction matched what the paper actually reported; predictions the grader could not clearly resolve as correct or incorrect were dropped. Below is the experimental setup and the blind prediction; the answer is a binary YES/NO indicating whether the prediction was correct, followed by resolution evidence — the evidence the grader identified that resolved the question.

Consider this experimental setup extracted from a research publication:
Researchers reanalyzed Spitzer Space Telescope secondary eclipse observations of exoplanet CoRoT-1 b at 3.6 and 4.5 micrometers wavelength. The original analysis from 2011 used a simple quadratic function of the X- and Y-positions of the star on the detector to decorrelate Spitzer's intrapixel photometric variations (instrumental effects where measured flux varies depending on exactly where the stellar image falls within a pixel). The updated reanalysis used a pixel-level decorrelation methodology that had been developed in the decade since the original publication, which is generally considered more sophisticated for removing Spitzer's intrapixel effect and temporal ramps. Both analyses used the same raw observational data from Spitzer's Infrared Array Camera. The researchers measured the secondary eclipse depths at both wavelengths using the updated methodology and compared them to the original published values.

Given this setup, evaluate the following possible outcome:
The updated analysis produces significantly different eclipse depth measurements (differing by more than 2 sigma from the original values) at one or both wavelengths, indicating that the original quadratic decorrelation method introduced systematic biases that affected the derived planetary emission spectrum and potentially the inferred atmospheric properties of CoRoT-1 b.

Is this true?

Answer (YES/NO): NO